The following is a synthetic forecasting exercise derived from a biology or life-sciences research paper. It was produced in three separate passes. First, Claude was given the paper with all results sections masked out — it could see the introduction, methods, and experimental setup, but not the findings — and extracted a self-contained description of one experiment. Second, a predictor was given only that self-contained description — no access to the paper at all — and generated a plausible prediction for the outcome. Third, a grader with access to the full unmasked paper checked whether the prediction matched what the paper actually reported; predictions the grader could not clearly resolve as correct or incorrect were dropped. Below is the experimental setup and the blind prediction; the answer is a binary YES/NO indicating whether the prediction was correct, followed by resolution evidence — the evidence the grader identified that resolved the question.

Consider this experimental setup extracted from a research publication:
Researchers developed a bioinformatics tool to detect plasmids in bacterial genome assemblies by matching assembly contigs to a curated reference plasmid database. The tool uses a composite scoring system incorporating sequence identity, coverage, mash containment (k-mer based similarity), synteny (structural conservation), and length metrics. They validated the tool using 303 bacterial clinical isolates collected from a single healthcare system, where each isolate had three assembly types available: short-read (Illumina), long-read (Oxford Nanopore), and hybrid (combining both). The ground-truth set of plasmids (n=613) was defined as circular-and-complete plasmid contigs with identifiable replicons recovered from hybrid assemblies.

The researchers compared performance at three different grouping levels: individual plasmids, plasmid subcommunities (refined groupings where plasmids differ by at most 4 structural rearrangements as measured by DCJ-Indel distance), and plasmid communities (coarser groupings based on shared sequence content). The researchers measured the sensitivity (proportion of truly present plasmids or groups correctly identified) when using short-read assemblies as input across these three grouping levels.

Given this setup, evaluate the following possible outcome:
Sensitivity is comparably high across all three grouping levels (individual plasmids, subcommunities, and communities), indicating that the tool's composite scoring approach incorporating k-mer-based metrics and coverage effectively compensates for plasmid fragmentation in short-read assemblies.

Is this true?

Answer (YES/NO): NO